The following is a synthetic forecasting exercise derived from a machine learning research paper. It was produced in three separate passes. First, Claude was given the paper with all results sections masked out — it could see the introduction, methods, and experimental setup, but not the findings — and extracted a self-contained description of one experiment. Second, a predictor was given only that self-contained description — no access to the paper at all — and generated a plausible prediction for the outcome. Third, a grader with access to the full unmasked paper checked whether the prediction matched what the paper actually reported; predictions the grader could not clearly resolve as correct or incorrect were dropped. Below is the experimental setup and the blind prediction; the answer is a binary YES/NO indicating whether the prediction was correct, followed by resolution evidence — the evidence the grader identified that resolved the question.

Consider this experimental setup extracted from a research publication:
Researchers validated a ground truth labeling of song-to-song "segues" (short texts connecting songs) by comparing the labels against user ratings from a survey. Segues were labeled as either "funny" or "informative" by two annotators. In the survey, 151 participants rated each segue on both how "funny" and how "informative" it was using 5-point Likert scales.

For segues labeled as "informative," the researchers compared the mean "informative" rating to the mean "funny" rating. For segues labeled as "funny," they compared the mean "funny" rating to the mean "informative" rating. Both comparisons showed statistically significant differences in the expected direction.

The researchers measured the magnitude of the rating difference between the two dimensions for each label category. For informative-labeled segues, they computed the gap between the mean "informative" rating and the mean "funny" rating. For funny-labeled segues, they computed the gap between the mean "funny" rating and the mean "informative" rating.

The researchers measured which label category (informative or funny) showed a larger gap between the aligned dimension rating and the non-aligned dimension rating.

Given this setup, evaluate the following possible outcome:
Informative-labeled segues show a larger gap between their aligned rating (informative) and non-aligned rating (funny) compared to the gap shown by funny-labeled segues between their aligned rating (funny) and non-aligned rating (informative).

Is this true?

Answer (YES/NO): YES